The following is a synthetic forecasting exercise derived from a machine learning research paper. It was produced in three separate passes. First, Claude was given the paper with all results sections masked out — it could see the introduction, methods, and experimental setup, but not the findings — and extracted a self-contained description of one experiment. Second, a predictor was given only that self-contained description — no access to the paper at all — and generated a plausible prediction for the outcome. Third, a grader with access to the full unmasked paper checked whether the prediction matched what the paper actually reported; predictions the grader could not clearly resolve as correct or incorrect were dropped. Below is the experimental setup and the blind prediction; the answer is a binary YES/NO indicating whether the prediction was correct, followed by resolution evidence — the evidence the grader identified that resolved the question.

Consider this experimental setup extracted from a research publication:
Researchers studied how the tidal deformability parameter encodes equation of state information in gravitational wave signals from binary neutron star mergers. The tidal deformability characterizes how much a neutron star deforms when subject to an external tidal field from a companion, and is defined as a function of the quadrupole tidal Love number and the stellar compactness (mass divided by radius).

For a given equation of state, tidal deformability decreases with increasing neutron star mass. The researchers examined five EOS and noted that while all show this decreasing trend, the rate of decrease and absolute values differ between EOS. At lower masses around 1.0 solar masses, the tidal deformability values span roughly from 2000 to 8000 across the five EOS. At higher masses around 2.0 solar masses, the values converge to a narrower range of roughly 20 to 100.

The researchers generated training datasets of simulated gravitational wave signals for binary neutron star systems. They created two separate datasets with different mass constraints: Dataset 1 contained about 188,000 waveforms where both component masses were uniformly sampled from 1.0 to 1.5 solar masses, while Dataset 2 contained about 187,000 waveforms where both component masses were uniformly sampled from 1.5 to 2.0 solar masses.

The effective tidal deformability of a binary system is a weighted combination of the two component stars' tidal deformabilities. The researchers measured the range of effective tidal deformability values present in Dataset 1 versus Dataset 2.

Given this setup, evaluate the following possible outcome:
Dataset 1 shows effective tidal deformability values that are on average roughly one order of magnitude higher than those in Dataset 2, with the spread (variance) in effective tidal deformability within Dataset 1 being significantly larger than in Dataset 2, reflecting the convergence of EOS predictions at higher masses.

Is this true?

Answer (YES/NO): YES